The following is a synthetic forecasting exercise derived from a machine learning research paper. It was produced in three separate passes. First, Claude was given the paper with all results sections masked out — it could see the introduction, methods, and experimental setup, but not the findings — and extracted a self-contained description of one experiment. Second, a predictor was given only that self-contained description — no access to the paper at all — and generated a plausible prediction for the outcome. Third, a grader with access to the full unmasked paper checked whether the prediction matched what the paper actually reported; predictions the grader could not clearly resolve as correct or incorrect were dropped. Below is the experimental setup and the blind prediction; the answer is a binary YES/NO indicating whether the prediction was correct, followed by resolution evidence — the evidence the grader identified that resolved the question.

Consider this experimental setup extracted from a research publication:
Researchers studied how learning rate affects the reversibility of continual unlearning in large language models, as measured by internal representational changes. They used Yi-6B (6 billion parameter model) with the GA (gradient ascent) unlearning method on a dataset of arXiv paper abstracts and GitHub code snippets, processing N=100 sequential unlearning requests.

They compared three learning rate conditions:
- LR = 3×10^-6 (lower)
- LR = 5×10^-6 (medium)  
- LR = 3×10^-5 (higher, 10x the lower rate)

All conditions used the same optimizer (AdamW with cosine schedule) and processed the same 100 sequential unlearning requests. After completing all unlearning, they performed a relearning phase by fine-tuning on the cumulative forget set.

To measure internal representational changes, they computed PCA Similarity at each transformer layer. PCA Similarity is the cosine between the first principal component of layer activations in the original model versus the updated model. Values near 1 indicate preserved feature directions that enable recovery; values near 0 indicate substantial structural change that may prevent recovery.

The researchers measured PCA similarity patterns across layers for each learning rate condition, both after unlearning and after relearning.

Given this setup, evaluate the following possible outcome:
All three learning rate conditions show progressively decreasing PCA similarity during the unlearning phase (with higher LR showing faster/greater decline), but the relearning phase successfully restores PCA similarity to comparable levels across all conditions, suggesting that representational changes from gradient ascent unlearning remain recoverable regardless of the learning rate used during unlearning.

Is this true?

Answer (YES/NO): NO